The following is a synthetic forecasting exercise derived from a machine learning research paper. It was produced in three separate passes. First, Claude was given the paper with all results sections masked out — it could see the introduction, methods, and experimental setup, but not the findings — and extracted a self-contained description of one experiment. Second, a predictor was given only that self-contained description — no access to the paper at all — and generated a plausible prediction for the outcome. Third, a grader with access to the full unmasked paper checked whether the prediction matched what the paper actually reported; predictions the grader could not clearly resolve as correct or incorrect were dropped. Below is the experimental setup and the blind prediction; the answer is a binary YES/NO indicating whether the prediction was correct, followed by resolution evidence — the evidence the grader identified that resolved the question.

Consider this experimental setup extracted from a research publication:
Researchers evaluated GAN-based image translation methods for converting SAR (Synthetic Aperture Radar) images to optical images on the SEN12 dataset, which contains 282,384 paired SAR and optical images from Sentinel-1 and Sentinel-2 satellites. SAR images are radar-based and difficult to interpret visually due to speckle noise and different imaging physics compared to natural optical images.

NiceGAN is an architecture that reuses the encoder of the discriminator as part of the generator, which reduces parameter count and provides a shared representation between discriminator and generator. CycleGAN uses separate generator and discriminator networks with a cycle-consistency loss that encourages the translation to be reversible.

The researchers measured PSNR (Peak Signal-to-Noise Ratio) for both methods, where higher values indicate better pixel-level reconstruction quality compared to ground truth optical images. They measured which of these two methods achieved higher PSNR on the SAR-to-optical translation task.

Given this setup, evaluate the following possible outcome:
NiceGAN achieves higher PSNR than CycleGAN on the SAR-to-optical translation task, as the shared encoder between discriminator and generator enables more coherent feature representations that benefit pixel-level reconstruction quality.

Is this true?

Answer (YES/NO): NO